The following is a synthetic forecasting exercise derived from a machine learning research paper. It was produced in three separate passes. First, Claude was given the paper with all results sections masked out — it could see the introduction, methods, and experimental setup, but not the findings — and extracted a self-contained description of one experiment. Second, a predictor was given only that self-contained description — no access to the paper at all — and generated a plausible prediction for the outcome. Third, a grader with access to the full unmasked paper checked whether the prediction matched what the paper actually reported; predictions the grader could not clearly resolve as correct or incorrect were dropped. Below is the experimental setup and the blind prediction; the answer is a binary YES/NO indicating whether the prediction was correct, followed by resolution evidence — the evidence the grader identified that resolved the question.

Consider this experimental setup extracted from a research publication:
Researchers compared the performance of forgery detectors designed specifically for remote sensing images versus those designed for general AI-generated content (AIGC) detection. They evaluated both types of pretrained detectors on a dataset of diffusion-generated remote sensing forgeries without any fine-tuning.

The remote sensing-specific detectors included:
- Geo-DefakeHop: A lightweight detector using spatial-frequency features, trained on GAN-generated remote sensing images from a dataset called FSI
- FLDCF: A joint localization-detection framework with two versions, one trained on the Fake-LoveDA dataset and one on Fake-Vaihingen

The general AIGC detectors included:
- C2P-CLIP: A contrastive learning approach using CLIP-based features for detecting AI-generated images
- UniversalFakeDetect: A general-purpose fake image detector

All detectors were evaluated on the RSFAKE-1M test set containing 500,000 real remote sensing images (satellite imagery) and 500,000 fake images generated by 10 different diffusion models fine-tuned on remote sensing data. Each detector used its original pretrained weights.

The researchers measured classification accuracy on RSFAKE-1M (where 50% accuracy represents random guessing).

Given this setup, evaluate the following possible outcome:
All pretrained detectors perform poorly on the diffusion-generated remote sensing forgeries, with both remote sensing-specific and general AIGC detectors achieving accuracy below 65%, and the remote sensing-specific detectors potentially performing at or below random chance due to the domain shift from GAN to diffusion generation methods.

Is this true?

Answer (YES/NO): YES